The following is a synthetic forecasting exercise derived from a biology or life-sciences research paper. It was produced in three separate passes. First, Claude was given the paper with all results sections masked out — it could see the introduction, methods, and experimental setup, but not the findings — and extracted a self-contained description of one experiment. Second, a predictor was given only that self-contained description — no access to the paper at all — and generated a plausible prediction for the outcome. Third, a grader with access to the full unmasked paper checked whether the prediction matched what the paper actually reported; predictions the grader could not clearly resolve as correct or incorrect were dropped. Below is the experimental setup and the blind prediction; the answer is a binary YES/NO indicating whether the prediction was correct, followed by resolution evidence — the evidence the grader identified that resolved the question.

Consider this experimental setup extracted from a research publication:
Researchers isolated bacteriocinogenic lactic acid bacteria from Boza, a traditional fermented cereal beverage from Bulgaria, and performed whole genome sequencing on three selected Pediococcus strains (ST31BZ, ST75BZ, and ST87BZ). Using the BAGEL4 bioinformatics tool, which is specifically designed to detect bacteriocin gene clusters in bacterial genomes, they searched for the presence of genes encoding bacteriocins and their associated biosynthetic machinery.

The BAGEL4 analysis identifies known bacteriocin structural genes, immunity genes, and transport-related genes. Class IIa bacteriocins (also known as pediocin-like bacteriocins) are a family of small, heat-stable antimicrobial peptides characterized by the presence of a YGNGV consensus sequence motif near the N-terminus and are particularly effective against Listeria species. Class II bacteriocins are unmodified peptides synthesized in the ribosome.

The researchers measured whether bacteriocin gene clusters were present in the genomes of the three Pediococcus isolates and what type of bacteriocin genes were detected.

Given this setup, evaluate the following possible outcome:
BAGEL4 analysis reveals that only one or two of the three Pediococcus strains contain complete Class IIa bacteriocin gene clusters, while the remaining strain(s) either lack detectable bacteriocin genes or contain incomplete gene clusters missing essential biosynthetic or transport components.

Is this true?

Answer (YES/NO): NO